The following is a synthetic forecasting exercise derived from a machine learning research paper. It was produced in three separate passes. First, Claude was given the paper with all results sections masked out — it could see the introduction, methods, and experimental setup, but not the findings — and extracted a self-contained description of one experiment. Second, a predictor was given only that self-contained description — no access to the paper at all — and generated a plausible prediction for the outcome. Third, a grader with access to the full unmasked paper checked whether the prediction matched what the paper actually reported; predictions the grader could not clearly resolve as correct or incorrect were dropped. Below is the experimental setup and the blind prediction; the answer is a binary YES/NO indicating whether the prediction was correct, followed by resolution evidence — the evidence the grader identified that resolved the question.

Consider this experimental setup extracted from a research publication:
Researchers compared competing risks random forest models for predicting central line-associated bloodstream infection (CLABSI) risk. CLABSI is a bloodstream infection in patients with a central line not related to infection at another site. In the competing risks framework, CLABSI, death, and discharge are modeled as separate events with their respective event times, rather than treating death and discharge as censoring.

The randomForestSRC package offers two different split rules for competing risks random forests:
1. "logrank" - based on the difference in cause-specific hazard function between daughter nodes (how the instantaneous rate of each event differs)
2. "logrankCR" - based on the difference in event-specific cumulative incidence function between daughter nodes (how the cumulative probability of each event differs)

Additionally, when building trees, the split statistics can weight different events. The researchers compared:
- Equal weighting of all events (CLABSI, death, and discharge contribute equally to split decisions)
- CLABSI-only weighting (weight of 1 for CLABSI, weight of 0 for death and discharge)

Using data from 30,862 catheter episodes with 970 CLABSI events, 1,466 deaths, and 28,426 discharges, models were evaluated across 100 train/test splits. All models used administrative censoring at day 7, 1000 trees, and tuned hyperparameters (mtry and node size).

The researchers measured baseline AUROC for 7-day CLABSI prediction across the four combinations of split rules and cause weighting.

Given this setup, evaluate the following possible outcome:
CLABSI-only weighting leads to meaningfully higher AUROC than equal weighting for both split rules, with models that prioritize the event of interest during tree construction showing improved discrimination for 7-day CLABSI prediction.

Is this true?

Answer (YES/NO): NO